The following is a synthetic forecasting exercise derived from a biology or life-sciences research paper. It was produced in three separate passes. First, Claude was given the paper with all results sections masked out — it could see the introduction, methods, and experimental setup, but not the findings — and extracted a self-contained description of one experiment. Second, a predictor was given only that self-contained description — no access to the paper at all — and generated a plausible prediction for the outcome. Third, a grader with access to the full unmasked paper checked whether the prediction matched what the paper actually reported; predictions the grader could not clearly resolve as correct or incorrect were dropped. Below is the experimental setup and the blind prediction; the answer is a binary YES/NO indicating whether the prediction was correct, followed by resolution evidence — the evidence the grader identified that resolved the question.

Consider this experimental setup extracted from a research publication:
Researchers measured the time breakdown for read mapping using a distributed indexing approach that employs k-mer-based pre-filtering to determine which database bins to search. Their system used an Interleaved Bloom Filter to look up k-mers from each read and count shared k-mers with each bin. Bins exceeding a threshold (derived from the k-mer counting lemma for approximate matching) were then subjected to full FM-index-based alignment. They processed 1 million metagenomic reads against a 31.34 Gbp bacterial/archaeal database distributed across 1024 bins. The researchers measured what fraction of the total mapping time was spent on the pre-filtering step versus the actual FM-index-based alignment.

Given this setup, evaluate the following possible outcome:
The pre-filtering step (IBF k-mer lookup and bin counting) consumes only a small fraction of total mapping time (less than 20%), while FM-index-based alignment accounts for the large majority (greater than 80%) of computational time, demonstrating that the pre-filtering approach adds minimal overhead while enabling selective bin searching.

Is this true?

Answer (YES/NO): YES